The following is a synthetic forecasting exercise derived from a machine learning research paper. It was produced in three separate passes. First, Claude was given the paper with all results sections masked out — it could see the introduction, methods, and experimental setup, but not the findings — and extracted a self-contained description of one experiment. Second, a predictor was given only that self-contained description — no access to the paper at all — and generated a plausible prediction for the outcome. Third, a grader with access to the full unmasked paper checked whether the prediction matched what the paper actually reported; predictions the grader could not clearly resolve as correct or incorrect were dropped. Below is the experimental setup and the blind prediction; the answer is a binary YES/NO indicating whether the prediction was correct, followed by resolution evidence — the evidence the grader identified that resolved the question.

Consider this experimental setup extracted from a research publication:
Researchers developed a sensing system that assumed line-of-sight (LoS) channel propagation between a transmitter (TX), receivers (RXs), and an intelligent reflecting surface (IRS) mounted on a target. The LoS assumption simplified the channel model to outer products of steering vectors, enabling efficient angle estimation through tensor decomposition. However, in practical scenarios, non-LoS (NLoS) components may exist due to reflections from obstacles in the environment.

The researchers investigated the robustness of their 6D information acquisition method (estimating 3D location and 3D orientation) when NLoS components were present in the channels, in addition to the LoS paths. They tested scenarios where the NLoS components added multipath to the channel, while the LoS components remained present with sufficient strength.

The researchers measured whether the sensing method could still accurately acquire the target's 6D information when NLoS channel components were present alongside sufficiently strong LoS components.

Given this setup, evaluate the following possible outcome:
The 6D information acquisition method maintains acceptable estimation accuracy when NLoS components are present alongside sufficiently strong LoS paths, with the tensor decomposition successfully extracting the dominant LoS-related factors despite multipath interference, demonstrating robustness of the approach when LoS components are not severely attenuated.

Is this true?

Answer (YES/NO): YES